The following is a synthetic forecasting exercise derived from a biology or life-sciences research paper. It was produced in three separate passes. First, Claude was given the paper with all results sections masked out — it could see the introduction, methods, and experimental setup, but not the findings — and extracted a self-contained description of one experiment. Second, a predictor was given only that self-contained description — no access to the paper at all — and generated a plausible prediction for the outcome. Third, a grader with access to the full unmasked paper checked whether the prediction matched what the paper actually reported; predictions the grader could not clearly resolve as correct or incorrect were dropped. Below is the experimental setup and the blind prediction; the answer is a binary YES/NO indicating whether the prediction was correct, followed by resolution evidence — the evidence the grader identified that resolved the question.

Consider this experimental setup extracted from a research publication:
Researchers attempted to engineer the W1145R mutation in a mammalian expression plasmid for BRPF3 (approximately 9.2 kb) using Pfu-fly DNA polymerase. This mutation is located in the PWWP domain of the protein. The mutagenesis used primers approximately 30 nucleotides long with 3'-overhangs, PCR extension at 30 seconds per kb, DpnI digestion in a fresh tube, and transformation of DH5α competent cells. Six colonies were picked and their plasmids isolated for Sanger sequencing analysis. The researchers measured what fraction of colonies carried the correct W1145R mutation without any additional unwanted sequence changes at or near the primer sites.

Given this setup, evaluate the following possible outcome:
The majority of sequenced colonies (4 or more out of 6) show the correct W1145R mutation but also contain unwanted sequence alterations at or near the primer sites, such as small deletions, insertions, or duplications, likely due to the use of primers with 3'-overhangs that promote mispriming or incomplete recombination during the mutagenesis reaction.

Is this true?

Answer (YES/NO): NO